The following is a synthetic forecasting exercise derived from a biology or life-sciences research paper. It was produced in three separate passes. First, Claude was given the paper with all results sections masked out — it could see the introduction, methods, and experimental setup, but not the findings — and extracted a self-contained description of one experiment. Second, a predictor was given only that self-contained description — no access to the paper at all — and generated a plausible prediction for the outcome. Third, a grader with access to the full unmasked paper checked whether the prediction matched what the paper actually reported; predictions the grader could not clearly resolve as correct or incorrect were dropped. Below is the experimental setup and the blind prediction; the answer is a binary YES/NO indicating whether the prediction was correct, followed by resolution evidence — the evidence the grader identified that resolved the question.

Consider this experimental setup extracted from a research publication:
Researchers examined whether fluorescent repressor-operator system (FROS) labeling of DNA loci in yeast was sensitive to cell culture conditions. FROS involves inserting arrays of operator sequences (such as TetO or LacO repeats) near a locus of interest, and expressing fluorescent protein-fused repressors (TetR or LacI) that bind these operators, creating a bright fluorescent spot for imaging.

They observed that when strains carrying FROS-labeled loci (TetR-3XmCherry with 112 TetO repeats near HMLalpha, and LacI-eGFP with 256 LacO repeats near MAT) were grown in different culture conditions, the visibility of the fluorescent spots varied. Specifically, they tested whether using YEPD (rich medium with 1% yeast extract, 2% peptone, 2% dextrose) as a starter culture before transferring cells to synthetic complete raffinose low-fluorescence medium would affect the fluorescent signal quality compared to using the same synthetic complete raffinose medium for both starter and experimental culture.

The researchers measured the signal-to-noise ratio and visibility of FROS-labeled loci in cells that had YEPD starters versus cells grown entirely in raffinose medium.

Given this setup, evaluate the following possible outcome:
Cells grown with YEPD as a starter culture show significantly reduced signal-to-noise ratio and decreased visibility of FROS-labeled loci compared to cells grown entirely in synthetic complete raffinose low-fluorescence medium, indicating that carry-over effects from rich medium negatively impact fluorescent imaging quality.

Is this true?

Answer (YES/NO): YES